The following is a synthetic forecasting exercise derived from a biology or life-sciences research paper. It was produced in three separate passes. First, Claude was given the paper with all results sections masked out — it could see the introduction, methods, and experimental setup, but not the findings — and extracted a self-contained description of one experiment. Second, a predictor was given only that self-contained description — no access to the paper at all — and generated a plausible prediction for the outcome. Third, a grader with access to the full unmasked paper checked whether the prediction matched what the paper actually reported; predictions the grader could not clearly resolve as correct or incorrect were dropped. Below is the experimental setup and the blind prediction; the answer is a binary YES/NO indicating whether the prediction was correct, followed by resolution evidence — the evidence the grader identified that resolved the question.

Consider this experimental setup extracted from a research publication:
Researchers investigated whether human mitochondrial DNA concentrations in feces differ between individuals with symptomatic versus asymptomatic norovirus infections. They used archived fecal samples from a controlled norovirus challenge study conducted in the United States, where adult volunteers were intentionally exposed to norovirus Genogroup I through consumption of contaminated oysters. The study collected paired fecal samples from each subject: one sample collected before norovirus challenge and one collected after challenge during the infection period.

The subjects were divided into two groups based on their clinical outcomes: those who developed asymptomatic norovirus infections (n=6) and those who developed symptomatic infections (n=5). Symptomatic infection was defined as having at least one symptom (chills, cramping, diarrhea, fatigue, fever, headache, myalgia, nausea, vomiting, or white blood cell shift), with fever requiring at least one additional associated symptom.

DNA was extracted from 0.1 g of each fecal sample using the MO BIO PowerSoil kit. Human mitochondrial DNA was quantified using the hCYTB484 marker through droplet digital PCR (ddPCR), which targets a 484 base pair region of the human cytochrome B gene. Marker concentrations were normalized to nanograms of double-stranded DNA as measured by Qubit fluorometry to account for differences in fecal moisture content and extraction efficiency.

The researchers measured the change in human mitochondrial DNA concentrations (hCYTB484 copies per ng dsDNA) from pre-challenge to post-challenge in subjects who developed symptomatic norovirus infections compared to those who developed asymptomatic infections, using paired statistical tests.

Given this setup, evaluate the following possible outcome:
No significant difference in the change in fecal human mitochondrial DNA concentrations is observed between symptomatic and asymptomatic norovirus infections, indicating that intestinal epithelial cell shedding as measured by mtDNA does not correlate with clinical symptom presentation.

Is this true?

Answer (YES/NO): NO